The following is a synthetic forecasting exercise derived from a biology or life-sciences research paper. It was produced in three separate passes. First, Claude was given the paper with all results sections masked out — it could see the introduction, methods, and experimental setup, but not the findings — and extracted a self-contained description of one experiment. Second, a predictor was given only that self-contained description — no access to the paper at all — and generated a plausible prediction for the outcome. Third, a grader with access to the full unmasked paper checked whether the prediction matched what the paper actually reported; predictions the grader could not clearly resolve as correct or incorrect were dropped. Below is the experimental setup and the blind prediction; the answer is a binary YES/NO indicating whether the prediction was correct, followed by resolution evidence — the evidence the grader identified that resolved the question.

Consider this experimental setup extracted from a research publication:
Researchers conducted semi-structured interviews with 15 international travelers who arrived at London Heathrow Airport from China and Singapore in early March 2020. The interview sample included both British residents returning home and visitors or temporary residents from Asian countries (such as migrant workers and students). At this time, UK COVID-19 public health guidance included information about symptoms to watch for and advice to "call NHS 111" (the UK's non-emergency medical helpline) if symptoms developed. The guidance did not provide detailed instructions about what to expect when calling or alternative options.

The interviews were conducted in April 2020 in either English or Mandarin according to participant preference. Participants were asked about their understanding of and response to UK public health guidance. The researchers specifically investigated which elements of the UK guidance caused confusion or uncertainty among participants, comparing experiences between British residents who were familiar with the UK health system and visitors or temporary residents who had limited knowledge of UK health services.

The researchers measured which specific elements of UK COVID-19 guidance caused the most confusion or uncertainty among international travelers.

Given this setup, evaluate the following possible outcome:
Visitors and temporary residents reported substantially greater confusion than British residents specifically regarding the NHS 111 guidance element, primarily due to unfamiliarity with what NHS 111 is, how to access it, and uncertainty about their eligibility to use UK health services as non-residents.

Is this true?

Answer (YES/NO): YES